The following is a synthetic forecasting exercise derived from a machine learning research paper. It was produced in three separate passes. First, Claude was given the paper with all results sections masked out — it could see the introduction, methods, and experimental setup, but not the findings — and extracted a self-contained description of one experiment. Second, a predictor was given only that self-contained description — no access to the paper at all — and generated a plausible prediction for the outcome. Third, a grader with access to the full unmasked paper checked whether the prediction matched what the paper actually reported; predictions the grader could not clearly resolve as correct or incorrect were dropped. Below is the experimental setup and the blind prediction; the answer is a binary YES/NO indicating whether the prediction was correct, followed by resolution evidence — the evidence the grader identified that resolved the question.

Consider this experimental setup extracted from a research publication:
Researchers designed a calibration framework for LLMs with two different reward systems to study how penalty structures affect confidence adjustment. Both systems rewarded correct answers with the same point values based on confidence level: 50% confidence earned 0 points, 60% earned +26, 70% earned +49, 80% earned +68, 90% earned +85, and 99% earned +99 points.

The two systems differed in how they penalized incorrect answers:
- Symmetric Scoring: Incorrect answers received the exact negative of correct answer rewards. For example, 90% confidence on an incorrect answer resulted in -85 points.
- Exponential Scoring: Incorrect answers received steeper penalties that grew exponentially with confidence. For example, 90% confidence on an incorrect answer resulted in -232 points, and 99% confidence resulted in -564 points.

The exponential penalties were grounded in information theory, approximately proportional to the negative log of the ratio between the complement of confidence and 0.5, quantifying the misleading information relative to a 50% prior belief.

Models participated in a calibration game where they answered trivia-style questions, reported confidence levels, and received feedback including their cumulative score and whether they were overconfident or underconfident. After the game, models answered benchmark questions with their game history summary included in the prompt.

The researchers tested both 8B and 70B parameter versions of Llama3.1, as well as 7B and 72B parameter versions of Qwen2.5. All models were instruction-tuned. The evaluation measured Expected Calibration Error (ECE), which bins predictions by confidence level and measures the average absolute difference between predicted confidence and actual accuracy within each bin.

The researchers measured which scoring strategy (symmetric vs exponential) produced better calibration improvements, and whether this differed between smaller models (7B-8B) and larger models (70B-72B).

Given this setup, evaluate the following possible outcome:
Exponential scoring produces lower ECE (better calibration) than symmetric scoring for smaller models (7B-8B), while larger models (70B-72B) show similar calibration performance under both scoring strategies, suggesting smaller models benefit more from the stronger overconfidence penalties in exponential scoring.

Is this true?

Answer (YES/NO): NO